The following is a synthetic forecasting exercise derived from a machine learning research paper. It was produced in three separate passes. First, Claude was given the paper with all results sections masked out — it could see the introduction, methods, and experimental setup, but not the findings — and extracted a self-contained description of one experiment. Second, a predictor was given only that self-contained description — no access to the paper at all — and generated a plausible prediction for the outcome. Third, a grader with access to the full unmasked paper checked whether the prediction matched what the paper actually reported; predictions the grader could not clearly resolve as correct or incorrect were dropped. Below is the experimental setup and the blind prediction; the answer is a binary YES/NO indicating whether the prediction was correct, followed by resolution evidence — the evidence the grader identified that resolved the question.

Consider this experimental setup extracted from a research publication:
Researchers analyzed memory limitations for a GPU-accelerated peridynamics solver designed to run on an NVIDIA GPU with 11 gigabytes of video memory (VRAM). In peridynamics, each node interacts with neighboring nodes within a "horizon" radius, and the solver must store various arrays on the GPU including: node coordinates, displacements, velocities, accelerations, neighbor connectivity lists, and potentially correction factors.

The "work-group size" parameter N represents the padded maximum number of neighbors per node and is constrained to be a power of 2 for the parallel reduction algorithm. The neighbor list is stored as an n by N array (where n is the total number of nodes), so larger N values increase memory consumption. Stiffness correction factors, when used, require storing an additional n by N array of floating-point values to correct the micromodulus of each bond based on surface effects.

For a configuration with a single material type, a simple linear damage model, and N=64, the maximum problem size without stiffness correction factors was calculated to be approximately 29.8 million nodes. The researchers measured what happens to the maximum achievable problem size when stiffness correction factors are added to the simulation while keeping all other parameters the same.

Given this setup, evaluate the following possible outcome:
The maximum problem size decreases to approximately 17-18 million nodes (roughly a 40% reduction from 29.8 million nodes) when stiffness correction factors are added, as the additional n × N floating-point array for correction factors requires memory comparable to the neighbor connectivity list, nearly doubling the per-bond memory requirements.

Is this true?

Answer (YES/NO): NO